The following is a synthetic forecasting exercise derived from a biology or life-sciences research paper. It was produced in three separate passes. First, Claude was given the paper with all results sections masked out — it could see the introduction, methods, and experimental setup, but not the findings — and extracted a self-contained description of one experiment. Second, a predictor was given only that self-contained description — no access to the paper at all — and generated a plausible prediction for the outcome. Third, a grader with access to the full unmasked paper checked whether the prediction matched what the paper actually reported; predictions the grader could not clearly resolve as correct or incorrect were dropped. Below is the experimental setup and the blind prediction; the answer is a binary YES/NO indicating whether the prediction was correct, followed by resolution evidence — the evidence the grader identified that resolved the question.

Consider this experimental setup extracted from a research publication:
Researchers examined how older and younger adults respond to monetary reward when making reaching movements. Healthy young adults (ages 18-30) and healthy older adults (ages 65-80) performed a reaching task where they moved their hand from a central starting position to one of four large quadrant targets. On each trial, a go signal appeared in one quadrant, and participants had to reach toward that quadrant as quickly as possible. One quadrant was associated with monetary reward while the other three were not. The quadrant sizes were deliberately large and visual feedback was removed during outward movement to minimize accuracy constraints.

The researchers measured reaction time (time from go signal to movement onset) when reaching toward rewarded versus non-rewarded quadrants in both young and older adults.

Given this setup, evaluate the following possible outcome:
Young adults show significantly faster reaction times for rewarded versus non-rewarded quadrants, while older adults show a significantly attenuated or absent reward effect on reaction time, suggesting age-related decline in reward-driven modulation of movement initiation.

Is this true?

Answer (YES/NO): NO